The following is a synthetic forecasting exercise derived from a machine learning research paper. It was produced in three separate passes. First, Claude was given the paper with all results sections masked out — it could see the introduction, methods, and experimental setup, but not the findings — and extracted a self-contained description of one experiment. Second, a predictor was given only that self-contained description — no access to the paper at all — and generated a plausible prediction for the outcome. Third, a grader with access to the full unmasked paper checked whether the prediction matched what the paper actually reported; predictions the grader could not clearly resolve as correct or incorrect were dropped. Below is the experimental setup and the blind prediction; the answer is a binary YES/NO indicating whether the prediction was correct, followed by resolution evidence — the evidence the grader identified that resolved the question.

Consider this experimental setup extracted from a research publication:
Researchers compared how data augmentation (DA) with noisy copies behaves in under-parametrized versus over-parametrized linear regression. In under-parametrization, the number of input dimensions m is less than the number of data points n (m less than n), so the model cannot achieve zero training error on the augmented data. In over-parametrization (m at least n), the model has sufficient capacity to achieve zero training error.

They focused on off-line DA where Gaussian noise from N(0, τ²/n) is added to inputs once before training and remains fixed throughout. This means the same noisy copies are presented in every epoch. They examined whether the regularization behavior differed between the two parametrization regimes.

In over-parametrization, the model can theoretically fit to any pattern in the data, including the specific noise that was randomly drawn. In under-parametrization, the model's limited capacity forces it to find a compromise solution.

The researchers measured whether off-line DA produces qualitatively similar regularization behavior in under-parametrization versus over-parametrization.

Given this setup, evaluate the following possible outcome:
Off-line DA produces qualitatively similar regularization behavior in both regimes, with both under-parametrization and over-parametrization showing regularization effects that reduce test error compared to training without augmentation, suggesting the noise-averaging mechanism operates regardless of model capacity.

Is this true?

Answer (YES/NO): NO